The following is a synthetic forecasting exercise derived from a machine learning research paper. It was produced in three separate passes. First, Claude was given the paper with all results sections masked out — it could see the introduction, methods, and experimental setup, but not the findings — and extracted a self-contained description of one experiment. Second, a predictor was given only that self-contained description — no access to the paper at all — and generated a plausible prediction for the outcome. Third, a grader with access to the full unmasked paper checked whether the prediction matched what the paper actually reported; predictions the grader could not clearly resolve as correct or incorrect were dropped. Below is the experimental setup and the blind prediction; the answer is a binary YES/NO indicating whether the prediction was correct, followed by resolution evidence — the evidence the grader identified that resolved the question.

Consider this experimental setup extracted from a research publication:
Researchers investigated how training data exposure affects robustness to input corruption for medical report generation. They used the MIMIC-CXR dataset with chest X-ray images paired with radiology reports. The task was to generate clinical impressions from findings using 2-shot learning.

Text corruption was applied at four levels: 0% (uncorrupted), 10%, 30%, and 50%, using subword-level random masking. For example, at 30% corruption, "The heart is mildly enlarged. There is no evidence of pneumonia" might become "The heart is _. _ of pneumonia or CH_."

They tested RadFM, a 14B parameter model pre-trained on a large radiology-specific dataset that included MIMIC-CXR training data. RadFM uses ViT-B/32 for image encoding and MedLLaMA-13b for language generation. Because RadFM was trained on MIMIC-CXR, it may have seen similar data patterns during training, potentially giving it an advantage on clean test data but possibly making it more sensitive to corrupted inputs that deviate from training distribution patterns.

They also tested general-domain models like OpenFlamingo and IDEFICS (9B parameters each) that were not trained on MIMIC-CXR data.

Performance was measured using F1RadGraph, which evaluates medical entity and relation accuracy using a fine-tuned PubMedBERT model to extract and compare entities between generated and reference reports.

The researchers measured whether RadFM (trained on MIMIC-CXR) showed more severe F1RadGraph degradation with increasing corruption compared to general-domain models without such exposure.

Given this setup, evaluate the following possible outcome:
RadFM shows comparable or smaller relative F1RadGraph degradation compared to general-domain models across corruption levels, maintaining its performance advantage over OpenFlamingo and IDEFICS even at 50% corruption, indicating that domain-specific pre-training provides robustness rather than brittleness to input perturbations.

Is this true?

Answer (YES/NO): NO